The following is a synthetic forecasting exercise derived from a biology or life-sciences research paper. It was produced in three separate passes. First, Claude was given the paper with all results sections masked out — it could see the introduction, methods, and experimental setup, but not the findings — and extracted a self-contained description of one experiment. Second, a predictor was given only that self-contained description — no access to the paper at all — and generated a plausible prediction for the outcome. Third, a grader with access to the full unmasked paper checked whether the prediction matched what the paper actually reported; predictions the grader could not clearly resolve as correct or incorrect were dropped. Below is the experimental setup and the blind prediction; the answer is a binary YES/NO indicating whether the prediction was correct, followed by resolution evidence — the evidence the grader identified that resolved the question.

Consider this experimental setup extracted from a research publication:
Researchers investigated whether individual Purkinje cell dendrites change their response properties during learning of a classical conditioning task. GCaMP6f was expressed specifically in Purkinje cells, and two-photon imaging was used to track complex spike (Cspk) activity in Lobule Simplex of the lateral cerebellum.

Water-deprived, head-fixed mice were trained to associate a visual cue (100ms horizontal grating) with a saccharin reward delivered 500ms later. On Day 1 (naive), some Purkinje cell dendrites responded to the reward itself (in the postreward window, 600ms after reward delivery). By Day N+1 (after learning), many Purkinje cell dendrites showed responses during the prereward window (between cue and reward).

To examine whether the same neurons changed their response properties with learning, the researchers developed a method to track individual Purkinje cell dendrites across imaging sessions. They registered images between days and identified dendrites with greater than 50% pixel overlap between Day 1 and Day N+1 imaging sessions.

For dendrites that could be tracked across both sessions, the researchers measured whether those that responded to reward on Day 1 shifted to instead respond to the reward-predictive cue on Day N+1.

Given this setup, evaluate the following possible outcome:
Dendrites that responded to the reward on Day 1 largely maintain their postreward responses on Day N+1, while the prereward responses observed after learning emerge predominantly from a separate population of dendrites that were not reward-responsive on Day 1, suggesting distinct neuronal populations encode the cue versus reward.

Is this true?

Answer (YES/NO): NO